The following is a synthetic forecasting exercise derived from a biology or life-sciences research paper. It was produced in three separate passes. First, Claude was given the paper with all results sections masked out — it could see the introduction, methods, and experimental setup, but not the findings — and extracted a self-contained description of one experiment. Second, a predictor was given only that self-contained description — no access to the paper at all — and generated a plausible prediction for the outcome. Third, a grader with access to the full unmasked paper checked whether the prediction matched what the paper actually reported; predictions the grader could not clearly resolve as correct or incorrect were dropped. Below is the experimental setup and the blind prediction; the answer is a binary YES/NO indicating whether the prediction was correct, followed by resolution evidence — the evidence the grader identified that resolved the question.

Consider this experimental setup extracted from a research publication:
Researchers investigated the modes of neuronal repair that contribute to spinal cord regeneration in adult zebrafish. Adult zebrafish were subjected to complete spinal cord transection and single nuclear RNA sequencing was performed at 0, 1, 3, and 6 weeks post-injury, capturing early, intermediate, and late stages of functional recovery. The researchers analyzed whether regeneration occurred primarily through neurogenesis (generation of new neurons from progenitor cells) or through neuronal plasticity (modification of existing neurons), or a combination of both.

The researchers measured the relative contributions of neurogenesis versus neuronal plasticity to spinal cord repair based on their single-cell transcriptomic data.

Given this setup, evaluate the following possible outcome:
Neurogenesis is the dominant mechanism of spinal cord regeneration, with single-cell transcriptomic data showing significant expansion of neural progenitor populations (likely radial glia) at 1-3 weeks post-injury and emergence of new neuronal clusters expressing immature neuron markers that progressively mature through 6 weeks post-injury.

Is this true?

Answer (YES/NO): NO